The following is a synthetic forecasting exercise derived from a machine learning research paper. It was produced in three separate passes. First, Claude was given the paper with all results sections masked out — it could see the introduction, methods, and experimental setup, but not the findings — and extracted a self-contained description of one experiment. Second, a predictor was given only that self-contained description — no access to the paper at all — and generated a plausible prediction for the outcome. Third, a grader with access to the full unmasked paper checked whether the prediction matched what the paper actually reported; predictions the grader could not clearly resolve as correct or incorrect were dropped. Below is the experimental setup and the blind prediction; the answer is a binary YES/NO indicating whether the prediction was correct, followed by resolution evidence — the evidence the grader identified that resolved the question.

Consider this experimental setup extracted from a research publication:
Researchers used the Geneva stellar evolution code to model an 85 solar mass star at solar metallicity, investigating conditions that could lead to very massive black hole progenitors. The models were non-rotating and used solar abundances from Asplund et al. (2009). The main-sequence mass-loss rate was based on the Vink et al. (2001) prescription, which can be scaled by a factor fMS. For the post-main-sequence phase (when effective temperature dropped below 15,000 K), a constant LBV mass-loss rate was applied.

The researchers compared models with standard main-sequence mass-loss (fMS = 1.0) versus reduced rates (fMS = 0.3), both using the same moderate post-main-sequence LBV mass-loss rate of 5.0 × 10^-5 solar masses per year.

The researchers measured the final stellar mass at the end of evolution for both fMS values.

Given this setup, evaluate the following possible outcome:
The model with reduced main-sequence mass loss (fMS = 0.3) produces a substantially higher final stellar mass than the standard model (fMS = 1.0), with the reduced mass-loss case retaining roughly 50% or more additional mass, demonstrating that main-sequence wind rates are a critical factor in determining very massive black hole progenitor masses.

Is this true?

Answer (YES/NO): NO